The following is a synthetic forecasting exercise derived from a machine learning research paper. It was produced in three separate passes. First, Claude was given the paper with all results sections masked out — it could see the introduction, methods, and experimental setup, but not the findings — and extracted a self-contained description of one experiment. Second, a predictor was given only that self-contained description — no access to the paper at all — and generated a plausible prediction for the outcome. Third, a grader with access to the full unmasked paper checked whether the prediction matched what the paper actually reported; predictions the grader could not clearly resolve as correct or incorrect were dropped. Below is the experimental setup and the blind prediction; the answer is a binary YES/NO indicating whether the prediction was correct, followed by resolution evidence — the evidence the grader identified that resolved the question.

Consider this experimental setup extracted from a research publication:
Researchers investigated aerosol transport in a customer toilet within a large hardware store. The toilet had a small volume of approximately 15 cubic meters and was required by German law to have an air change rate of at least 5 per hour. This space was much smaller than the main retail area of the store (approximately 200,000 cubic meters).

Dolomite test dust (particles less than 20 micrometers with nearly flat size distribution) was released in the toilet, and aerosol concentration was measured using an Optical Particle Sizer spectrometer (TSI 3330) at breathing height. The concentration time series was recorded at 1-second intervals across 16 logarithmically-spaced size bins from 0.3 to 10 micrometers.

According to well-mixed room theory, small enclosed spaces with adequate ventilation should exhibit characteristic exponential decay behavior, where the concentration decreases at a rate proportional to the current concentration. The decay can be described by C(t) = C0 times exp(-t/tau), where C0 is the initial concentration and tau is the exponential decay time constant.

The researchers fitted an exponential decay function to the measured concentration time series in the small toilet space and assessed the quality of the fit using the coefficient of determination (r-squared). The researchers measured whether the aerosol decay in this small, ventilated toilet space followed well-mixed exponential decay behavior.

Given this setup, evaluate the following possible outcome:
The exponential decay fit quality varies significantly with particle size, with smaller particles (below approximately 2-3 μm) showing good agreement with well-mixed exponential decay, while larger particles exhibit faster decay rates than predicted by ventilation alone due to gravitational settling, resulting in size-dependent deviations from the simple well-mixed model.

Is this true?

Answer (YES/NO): NO